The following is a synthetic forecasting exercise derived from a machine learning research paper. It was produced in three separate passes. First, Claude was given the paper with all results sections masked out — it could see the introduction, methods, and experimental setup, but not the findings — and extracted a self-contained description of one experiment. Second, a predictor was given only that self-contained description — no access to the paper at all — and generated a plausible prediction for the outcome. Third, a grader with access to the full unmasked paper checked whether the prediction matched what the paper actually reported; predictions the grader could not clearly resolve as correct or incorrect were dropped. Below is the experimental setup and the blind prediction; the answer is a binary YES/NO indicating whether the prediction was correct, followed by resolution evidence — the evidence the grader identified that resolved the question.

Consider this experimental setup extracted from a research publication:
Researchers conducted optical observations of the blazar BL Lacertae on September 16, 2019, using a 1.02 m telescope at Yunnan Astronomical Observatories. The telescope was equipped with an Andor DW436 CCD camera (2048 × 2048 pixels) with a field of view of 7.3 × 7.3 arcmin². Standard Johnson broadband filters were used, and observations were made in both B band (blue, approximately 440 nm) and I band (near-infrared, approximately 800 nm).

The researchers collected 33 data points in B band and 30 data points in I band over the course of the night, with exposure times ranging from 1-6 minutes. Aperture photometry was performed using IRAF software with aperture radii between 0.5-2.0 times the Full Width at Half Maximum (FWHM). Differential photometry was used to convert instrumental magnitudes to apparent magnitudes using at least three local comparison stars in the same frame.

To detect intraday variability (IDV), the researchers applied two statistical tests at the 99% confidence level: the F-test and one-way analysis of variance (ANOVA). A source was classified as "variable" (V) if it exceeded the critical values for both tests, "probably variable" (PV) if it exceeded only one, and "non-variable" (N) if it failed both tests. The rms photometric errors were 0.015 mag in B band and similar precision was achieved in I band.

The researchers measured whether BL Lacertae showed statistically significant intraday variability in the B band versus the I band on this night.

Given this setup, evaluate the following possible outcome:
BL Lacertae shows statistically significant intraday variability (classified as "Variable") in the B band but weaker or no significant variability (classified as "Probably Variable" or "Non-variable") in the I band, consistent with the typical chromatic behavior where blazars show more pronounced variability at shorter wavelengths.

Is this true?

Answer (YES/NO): YES